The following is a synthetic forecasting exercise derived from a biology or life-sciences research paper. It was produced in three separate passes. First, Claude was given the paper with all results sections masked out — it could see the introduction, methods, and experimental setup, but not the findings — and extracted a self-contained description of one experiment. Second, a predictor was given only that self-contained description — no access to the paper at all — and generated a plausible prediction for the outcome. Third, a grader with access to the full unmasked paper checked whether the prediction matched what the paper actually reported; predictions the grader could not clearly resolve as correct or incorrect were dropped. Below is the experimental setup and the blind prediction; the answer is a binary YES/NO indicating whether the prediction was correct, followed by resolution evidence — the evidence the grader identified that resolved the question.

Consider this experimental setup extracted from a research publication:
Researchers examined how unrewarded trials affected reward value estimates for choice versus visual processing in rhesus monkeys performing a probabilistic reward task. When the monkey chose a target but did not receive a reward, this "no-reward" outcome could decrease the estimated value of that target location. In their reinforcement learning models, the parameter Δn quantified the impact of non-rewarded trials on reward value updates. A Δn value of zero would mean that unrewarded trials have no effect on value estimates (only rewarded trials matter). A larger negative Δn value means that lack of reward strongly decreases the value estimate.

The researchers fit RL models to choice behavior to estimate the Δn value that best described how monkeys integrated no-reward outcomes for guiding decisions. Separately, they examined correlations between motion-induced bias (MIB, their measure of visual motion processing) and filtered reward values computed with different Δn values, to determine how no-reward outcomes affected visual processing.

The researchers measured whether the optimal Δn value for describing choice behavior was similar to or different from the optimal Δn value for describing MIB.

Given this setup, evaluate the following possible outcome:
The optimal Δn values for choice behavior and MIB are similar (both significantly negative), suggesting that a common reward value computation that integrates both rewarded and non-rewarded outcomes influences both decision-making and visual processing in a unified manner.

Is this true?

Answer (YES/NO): NO